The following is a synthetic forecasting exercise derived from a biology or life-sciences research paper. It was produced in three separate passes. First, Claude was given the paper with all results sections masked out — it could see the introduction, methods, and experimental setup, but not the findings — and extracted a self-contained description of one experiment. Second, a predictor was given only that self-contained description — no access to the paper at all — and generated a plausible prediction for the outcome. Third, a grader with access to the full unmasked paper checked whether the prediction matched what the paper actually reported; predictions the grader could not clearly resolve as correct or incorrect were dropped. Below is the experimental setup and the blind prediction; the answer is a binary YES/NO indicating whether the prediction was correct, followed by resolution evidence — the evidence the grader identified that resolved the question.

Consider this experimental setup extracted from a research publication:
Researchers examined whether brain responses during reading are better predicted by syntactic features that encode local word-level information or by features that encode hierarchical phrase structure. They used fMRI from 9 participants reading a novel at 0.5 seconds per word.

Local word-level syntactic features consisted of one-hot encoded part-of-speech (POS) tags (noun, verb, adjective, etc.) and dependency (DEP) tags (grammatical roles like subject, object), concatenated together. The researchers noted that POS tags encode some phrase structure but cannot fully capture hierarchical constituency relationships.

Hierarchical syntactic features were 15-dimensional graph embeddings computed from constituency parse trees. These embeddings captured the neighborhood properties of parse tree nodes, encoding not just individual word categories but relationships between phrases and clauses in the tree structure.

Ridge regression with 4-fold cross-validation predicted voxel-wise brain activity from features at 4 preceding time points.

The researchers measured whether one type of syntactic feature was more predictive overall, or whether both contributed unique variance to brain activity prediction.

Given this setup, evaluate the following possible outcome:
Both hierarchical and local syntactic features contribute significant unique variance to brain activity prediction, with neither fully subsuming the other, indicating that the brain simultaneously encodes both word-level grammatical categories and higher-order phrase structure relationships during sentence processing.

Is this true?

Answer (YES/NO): YES